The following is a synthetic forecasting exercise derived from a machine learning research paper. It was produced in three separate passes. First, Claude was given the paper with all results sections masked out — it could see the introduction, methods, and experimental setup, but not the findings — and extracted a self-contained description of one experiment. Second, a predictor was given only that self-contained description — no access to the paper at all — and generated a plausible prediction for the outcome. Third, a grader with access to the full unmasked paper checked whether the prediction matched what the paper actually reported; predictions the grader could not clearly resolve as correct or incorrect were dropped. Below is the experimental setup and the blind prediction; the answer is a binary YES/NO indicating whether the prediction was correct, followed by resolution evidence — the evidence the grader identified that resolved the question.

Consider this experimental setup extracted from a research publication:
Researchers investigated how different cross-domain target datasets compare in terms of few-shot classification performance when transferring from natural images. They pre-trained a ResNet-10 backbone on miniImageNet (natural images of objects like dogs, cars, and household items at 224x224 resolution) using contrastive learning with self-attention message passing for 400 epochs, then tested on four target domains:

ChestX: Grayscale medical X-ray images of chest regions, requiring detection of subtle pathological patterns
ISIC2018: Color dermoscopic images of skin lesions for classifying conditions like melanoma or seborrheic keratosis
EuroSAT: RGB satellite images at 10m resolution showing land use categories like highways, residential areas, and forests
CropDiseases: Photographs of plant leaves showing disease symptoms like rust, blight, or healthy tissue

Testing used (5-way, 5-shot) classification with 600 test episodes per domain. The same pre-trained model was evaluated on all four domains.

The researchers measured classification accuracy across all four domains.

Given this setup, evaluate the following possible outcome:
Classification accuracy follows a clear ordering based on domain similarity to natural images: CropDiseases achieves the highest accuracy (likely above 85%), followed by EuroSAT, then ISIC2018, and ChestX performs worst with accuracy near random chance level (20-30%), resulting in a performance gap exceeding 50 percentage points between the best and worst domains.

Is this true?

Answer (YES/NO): YES